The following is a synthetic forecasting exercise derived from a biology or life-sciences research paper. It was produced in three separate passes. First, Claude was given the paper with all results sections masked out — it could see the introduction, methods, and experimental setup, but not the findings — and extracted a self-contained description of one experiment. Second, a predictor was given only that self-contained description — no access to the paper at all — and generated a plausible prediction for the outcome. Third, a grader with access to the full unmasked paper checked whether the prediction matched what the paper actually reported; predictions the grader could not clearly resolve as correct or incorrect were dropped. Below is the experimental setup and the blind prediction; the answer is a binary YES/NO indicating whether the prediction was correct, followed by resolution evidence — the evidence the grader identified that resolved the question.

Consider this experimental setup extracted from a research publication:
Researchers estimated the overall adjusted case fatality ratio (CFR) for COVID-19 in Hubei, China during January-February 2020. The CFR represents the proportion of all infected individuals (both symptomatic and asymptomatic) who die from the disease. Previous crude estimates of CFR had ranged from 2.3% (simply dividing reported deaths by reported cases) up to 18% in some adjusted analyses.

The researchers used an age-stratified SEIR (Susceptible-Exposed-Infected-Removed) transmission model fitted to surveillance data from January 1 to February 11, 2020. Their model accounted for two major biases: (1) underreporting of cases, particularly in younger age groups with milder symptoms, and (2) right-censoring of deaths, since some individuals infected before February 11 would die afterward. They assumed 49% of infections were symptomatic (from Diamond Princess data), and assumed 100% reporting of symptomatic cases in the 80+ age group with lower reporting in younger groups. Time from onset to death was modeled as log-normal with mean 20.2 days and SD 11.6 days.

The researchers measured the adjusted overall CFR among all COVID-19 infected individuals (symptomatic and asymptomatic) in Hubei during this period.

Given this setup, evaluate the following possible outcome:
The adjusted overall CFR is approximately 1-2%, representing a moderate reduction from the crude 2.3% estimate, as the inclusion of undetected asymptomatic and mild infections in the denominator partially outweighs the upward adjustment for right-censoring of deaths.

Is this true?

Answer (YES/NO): YES